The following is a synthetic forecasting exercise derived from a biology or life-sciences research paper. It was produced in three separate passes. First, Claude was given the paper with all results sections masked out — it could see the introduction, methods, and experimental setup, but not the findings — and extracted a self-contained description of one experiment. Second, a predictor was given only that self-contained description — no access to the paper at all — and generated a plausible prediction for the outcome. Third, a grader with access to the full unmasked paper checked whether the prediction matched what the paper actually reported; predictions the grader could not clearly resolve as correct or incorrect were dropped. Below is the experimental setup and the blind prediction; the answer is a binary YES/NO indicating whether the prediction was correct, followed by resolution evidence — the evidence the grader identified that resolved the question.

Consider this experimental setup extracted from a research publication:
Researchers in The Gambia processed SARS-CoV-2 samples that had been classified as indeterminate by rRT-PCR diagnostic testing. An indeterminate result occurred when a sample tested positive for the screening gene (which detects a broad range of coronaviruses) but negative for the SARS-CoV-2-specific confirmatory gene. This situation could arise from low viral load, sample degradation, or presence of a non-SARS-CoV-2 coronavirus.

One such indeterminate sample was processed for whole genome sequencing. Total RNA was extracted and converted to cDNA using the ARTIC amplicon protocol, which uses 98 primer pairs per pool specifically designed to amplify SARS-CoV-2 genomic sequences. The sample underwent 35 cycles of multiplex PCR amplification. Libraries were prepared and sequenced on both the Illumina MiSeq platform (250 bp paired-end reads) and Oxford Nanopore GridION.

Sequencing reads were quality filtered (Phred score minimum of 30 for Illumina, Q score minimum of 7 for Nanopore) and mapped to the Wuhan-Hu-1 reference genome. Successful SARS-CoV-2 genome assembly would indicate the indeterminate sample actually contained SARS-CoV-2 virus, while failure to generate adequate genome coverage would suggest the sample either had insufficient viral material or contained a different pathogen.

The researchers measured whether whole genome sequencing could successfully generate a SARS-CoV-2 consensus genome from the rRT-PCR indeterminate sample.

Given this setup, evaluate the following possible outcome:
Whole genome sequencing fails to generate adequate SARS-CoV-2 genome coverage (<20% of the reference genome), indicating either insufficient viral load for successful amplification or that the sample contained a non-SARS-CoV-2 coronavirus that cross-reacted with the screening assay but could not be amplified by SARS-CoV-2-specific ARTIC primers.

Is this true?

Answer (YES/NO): NO